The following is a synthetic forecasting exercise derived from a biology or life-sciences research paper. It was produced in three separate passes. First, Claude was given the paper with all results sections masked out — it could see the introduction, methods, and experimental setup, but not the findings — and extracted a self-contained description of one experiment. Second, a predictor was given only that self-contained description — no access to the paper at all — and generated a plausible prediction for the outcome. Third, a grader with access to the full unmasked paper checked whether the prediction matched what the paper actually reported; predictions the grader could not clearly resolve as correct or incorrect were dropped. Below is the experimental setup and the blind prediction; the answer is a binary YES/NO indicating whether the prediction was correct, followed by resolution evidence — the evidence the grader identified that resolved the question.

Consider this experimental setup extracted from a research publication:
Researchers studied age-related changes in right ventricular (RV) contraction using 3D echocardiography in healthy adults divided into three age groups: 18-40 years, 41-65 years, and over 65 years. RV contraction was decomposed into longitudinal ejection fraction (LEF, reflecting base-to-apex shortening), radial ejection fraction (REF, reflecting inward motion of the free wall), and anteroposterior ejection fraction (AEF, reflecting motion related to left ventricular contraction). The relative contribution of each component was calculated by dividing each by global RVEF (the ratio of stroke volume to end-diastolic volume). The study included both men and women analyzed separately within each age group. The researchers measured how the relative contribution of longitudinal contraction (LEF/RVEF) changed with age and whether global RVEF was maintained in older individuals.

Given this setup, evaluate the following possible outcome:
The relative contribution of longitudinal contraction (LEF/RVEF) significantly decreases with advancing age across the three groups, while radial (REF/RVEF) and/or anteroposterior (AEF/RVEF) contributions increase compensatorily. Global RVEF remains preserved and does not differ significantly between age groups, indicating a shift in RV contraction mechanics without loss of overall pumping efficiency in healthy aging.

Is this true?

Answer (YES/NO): NO